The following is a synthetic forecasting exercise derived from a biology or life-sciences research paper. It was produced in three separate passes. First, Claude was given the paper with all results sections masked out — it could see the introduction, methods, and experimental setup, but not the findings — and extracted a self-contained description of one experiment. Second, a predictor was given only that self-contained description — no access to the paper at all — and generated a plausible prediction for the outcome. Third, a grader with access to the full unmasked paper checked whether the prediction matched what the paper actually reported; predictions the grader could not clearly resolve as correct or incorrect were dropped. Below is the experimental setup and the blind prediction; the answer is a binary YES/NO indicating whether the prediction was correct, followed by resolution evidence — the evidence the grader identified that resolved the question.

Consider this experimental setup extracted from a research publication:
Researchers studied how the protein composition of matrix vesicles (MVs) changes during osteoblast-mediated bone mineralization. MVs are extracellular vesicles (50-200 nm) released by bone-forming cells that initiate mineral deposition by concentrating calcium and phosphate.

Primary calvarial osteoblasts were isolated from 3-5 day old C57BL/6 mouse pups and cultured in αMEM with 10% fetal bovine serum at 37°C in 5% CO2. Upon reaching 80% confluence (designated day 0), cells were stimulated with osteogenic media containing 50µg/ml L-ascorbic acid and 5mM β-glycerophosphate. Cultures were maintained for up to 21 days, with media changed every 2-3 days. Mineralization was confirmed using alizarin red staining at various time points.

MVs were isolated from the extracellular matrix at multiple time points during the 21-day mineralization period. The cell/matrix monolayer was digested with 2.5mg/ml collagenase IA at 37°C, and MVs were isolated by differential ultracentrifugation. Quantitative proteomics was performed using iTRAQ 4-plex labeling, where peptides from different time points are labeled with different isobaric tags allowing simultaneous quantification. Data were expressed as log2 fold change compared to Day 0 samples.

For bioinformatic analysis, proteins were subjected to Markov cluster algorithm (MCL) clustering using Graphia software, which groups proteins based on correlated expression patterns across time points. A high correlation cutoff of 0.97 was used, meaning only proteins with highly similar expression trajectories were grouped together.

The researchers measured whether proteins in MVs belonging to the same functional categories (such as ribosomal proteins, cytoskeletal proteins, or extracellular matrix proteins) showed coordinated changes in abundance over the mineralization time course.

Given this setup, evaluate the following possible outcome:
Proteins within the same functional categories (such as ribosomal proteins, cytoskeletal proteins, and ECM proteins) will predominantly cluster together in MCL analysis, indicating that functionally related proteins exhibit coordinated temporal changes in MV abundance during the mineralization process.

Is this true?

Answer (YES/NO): NO